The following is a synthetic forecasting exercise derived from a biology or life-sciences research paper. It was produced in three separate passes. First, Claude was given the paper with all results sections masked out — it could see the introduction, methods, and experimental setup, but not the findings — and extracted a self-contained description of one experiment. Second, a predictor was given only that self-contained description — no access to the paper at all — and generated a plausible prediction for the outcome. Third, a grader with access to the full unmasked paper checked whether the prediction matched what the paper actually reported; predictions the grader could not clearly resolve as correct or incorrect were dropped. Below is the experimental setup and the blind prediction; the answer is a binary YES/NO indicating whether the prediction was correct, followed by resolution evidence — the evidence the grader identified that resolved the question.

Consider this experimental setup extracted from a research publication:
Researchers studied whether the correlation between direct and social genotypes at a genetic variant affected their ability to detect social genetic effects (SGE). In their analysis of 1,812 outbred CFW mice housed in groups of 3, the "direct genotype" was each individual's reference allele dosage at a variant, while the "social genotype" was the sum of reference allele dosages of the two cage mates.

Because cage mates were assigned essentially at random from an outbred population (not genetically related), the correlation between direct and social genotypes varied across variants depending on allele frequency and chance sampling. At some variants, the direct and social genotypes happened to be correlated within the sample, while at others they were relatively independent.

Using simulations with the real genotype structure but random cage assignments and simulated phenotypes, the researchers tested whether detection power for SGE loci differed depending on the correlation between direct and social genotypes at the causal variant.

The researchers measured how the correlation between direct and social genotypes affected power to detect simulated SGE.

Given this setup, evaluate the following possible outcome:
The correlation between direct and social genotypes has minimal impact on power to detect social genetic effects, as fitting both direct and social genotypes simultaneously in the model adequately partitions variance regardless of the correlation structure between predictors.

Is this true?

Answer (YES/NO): NO